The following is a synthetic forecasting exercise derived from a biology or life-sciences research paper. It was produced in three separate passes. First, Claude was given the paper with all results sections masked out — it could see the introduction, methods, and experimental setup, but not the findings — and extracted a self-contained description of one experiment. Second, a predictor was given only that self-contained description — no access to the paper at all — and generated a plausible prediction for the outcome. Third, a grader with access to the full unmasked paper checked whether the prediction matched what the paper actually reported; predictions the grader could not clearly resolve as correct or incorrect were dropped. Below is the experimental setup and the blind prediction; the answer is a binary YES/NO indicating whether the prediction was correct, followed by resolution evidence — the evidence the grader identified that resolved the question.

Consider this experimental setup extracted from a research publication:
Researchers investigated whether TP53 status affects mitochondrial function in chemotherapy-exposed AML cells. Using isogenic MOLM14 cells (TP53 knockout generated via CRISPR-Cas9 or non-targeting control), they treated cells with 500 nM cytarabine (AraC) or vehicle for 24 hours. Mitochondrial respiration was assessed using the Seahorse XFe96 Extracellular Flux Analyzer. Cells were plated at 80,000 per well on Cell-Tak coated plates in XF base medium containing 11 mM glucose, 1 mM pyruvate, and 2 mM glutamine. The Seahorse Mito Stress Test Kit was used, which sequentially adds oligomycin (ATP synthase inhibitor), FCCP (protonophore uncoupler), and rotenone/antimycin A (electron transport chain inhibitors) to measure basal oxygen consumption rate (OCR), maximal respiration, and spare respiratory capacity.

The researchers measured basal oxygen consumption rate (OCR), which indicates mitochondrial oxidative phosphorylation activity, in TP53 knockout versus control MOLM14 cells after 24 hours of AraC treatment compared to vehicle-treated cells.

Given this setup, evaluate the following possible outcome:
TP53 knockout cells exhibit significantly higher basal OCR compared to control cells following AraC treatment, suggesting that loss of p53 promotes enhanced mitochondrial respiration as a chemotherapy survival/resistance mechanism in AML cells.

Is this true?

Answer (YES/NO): YES